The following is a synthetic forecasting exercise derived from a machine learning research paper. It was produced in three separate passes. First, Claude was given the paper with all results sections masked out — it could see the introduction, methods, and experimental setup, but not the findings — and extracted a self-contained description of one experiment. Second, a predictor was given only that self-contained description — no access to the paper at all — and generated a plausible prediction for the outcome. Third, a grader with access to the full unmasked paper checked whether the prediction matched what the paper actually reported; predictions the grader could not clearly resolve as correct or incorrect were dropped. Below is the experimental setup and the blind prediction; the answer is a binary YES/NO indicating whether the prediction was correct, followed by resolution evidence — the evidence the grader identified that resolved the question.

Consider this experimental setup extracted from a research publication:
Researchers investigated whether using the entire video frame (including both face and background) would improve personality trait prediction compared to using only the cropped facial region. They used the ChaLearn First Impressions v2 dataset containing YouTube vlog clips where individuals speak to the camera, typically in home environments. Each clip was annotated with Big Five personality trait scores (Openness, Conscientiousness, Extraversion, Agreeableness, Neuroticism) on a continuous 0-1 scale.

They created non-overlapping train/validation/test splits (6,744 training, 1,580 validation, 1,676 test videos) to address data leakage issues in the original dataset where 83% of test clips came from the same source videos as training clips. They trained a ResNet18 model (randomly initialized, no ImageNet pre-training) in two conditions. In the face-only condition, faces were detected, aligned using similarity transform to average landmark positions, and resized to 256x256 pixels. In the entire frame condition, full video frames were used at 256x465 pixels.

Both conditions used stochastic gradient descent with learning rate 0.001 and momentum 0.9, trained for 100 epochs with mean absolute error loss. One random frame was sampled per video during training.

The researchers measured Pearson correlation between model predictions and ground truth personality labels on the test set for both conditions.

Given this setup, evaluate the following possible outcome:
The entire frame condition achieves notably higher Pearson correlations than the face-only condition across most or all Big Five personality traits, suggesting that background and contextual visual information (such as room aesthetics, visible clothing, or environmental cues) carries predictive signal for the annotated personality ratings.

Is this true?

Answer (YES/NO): NO